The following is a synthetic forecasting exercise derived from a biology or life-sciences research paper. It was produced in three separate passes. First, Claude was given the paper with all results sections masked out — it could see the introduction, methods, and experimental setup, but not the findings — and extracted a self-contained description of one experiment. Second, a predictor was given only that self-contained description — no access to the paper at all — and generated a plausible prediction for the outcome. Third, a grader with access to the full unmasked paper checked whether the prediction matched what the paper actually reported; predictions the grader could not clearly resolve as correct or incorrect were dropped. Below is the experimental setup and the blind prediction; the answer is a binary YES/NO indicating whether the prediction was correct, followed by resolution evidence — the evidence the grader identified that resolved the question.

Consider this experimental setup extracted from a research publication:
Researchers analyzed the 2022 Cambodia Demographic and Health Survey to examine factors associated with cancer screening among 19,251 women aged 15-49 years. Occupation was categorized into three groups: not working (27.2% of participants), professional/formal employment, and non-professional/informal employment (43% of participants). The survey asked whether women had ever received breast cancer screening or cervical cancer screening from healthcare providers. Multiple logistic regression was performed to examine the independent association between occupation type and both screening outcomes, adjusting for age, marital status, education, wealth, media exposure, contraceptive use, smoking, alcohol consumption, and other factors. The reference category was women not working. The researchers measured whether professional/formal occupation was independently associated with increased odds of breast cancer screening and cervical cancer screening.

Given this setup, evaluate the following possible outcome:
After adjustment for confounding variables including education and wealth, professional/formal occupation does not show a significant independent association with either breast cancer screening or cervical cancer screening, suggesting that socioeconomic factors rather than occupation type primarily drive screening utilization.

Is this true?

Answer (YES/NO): NO